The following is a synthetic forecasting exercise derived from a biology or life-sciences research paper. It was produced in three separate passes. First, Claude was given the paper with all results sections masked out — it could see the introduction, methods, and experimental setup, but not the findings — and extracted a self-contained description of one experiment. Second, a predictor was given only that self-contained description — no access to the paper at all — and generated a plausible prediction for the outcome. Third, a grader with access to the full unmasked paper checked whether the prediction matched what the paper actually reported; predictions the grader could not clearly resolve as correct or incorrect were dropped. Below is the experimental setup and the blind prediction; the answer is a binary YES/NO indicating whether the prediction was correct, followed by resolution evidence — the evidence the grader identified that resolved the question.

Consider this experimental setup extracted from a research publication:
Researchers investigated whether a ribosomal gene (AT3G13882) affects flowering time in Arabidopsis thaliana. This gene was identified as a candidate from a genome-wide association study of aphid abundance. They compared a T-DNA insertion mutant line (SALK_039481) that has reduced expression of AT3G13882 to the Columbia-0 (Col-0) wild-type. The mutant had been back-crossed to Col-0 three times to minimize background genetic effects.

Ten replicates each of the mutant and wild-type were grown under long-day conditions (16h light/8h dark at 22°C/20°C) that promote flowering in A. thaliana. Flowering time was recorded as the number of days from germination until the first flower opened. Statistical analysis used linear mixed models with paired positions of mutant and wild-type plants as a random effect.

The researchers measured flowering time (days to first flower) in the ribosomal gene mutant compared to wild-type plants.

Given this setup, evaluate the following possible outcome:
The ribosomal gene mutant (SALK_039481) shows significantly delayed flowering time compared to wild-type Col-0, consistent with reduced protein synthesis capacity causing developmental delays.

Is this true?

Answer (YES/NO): YES